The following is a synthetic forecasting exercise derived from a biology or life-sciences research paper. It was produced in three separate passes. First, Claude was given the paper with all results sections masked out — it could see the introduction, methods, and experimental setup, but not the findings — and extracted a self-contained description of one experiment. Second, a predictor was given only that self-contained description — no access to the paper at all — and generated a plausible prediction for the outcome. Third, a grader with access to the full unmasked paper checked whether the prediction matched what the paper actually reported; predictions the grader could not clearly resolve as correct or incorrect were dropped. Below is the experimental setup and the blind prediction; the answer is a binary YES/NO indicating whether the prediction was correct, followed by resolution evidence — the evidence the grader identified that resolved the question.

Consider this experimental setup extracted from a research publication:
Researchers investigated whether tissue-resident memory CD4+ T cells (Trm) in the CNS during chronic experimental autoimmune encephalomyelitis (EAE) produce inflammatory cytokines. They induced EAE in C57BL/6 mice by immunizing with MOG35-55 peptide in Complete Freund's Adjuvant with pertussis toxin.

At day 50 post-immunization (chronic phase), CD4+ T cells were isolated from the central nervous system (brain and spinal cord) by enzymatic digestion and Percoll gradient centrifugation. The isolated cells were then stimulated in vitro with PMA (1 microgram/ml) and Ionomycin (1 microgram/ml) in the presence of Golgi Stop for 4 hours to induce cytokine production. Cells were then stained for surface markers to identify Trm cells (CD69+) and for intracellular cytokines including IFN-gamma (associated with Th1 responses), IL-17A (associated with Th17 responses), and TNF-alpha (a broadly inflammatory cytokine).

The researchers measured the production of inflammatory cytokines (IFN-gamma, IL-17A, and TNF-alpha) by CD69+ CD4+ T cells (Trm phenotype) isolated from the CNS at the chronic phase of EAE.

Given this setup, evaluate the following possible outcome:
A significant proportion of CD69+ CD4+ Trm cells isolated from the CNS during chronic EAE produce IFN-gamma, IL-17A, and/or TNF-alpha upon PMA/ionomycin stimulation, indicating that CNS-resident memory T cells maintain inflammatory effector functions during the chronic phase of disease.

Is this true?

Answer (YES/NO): YES